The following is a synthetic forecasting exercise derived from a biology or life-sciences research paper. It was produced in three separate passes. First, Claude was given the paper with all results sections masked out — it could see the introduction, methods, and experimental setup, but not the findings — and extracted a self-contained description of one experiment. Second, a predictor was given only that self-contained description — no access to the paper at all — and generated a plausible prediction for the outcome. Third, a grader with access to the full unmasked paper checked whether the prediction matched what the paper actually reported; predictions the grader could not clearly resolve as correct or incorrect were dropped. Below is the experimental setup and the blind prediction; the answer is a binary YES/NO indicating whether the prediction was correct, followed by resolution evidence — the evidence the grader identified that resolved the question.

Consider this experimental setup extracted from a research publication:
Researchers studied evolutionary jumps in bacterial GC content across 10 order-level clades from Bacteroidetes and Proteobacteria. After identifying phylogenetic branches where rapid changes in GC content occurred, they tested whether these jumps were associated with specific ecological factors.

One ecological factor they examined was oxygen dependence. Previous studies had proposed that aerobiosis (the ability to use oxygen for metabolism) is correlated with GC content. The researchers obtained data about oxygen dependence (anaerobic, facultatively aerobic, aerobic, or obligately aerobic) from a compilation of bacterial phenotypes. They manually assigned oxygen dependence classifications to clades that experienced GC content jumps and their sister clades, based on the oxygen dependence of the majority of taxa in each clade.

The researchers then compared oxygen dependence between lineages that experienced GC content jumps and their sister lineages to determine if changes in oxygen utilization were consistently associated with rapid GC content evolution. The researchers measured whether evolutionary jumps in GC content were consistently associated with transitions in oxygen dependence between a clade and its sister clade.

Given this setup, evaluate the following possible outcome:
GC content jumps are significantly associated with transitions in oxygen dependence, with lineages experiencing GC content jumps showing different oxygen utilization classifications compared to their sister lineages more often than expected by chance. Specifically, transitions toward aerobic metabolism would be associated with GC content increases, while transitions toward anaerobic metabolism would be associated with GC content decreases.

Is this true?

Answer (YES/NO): NO